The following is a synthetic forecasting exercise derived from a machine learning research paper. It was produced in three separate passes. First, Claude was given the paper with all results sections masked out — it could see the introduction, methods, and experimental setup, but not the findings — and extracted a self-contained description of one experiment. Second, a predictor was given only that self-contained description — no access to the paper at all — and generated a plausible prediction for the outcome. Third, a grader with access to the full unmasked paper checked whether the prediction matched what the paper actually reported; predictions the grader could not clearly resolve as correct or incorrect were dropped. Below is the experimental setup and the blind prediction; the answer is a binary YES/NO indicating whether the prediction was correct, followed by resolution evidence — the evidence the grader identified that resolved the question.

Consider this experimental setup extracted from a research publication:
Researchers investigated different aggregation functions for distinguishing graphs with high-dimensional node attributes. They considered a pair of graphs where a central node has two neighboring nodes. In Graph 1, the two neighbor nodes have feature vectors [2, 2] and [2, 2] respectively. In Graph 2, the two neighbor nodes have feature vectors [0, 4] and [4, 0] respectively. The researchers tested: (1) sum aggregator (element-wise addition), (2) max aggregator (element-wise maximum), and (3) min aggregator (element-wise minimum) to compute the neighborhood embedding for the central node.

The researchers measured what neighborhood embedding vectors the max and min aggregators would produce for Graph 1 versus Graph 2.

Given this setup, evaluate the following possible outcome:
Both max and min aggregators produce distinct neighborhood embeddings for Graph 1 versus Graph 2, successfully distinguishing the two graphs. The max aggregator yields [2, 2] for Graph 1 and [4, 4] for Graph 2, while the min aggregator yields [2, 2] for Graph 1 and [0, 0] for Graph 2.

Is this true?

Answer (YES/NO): YES